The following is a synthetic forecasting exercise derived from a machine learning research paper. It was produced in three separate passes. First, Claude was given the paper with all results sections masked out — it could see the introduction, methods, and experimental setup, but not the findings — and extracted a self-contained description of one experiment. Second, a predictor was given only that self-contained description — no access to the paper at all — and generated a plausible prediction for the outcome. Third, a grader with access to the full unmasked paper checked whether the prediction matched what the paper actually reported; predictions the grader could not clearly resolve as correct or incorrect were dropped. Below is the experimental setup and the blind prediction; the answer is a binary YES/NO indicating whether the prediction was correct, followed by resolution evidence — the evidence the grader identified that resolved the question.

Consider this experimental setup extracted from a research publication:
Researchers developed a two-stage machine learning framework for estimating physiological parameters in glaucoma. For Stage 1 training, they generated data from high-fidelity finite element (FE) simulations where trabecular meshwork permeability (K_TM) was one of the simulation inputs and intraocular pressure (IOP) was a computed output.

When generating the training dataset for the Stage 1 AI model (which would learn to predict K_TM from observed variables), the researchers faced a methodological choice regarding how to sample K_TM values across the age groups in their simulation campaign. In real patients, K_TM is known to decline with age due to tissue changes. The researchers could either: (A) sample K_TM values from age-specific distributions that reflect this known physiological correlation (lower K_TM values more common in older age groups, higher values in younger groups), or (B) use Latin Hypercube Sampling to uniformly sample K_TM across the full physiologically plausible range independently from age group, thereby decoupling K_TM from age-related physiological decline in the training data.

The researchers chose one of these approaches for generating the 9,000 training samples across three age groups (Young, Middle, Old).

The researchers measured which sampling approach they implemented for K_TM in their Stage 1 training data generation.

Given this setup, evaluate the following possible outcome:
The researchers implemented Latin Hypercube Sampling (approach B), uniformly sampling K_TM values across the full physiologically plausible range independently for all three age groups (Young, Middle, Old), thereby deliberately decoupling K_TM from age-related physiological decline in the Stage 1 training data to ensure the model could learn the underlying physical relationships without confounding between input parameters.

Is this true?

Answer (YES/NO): YES